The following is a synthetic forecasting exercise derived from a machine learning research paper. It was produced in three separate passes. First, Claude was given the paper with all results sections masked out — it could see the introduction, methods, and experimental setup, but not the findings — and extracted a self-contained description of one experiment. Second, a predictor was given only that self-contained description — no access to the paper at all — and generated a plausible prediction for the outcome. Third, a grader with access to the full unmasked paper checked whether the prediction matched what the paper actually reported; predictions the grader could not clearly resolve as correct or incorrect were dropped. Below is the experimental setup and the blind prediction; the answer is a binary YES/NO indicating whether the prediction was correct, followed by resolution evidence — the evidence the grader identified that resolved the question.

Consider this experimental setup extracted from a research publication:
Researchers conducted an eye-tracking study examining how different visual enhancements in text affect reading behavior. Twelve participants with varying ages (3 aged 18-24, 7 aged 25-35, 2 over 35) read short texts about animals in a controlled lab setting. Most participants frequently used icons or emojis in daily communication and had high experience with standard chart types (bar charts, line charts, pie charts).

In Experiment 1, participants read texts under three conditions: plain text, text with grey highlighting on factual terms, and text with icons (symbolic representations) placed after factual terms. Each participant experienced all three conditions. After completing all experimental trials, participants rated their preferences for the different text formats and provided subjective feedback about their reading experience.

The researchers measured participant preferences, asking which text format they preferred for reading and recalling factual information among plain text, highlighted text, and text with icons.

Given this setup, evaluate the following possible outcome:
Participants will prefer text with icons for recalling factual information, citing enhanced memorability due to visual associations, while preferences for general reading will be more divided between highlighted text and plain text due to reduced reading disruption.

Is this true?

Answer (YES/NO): NO